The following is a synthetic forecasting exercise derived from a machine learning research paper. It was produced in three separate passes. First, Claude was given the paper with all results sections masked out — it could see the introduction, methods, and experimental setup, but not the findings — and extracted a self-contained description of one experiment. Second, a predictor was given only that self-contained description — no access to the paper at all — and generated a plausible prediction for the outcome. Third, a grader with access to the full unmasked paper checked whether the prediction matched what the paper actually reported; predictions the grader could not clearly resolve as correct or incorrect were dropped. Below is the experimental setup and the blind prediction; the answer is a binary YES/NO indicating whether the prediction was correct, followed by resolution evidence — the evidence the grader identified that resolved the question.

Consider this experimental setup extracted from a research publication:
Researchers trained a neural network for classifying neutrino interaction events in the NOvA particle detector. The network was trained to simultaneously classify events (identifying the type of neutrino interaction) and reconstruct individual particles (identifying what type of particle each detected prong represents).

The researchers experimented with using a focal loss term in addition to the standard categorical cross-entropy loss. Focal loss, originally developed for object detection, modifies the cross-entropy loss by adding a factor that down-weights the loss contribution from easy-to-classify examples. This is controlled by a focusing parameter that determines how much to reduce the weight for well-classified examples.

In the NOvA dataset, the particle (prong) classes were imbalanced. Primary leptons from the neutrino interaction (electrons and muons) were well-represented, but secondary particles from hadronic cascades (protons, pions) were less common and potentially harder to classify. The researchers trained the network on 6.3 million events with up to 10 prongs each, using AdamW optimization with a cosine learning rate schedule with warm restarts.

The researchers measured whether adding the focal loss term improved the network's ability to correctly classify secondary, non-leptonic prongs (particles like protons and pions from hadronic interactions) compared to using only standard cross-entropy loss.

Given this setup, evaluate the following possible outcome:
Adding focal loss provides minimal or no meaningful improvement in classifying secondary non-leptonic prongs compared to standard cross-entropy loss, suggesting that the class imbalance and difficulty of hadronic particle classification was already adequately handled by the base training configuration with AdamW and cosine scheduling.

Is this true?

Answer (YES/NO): NO